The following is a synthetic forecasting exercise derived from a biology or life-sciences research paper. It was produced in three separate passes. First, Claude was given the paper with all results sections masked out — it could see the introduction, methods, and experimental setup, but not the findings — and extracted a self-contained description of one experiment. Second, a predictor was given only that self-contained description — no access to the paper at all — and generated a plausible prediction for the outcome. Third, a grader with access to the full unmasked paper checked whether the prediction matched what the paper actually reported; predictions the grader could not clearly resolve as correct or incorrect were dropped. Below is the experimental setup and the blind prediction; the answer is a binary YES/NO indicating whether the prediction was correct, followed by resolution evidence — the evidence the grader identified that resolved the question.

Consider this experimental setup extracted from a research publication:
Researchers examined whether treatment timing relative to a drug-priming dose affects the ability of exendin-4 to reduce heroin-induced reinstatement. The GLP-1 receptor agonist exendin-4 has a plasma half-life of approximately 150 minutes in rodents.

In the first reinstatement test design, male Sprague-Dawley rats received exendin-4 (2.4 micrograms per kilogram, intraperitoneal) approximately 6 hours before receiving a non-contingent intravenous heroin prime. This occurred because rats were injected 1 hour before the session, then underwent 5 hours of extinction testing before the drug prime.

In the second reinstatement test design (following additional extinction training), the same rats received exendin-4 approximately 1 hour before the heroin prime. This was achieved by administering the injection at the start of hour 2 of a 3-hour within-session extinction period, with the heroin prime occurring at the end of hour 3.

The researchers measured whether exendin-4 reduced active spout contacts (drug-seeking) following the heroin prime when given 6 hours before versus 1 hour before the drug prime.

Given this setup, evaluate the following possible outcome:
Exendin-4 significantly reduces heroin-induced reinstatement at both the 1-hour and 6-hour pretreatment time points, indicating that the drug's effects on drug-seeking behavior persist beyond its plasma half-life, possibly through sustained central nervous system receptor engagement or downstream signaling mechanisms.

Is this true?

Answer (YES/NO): NO